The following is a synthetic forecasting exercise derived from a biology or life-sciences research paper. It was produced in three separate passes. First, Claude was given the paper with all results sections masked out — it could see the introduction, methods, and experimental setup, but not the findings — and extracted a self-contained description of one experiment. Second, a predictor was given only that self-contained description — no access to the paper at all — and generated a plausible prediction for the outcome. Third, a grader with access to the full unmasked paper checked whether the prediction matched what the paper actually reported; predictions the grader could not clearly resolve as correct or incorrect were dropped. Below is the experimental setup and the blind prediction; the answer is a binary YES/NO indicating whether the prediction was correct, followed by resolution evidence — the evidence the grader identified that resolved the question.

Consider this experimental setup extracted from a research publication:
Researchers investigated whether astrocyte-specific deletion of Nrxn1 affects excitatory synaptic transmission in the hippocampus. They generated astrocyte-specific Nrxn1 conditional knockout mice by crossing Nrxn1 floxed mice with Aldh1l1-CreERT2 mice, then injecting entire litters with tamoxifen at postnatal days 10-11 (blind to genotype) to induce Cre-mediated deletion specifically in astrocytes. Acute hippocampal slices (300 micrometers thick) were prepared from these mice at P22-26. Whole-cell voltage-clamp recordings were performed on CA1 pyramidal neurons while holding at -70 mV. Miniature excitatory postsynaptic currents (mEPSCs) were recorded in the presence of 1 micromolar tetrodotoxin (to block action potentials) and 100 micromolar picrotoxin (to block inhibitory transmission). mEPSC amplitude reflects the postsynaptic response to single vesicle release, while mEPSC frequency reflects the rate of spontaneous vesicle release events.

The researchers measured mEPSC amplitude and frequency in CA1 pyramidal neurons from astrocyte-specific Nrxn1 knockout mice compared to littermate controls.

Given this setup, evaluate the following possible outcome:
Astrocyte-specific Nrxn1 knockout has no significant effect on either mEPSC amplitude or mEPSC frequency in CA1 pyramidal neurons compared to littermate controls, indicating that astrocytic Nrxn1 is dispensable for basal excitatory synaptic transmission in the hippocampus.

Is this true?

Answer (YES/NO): NO